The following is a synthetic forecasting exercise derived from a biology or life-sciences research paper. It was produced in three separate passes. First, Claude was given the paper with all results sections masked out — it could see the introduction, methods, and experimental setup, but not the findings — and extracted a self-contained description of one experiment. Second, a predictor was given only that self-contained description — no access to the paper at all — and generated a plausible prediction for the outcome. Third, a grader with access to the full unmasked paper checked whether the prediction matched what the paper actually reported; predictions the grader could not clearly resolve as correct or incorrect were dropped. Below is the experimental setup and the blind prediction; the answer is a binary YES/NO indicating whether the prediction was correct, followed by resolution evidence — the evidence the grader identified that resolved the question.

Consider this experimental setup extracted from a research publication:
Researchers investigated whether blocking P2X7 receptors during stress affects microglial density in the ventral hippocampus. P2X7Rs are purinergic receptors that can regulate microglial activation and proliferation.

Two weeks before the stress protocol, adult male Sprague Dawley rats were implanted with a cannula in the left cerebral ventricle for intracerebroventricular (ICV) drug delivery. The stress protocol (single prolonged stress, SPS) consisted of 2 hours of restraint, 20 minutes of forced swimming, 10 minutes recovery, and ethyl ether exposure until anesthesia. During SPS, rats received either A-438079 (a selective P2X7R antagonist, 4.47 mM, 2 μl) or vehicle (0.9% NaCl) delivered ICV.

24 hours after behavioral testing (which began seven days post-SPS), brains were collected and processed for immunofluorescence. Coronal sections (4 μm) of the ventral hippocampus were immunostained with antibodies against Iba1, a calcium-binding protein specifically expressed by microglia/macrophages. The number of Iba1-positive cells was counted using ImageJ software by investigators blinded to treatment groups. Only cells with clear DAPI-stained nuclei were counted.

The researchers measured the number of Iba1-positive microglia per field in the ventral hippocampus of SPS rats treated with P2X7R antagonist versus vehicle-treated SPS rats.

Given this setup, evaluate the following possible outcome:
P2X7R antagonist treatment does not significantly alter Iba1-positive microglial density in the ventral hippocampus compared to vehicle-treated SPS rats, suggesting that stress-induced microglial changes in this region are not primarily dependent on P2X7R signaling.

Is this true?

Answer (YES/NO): NO